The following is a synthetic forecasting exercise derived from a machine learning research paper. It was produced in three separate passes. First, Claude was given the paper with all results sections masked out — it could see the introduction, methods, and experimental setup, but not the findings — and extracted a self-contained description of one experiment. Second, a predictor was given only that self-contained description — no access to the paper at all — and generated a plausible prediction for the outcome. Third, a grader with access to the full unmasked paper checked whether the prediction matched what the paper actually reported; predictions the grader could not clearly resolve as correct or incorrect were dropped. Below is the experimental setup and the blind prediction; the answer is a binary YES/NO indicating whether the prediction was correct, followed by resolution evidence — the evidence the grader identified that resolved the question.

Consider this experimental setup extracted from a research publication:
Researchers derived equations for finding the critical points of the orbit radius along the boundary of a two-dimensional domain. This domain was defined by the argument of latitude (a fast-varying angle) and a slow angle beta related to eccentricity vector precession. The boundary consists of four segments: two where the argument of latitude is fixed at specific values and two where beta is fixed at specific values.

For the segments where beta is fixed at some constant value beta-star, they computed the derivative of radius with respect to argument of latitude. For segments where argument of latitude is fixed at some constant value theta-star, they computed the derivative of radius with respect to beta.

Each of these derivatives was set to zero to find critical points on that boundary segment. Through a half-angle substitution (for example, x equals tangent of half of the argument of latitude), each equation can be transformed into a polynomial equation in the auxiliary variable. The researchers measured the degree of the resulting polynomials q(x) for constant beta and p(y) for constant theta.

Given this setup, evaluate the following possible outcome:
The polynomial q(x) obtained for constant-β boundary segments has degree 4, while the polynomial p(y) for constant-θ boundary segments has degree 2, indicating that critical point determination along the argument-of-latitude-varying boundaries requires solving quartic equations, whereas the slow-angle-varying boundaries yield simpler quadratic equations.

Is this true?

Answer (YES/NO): NO